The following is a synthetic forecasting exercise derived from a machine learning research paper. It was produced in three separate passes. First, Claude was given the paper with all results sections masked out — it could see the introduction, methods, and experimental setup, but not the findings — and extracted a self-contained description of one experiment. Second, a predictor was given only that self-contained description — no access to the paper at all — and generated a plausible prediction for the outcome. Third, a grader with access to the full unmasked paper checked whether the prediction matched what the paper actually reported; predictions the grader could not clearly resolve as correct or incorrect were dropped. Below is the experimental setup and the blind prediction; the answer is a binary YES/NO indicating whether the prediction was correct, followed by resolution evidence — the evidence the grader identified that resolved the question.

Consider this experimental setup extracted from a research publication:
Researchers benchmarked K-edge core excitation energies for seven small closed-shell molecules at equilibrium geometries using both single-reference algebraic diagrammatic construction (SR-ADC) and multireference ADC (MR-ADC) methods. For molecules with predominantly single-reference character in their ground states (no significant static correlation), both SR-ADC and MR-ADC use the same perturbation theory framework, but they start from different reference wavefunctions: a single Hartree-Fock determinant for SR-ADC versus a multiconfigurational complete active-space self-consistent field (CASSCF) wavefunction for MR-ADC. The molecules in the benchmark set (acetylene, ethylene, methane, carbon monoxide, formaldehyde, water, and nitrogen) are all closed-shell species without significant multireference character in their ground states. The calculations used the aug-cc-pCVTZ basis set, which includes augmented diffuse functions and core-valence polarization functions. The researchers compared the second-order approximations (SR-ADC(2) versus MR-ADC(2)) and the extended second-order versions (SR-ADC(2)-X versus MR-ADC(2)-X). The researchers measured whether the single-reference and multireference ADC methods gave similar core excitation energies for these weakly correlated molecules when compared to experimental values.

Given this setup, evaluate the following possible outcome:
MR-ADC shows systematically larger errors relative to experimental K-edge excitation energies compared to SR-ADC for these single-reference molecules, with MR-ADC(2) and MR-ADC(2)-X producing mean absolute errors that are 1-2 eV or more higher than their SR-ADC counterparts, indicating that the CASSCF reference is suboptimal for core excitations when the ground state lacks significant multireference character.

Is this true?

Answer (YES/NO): NO